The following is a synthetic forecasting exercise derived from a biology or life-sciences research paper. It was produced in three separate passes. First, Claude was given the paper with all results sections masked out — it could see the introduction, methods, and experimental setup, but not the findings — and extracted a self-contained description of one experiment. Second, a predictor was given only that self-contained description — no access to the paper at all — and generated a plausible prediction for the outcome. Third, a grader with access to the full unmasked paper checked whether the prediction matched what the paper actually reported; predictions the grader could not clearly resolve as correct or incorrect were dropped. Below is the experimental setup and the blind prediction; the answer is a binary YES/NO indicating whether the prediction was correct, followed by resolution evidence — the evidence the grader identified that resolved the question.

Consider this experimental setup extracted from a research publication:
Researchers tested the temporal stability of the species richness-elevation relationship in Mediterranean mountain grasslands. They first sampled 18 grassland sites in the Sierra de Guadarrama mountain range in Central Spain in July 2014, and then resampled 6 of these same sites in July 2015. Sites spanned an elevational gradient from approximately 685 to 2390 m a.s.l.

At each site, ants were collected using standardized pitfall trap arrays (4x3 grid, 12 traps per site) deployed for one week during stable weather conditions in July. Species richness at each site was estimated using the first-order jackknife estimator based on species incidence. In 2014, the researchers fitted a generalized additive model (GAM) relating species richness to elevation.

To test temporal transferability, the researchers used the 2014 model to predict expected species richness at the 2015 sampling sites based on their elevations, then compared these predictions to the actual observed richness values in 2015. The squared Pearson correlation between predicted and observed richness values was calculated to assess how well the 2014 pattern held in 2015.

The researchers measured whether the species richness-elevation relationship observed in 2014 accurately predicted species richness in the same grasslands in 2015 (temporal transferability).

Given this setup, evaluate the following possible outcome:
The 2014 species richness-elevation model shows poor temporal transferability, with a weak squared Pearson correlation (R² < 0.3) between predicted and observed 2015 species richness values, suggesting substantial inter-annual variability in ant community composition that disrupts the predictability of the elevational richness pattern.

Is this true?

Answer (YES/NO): NO